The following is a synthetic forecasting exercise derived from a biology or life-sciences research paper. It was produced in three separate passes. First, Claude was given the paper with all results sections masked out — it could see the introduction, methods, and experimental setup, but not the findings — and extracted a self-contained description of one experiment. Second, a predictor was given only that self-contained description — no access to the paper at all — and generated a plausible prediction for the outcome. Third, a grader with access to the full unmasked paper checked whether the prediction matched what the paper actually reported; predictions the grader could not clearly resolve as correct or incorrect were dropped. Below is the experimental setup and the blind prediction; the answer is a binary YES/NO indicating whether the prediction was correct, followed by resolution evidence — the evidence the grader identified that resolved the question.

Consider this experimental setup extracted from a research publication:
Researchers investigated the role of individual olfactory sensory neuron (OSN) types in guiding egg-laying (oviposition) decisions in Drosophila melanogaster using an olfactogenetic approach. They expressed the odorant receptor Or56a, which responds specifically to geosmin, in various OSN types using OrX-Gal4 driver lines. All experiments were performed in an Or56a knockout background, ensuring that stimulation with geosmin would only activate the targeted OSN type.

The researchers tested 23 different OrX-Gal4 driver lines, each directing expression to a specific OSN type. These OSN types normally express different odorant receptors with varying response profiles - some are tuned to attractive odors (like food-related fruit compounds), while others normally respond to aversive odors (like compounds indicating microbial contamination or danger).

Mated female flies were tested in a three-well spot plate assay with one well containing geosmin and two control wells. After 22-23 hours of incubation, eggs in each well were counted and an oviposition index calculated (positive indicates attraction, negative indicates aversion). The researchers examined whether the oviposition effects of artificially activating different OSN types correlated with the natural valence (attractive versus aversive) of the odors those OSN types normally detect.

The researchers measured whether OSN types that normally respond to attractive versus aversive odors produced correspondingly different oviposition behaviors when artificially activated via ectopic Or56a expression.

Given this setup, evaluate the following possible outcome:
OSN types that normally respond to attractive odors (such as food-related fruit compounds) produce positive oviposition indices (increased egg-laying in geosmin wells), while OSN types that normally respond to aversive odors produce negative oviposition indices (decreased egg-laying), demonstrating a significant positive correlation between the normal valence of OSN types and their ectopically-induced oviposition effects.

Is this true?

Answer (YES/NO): NO